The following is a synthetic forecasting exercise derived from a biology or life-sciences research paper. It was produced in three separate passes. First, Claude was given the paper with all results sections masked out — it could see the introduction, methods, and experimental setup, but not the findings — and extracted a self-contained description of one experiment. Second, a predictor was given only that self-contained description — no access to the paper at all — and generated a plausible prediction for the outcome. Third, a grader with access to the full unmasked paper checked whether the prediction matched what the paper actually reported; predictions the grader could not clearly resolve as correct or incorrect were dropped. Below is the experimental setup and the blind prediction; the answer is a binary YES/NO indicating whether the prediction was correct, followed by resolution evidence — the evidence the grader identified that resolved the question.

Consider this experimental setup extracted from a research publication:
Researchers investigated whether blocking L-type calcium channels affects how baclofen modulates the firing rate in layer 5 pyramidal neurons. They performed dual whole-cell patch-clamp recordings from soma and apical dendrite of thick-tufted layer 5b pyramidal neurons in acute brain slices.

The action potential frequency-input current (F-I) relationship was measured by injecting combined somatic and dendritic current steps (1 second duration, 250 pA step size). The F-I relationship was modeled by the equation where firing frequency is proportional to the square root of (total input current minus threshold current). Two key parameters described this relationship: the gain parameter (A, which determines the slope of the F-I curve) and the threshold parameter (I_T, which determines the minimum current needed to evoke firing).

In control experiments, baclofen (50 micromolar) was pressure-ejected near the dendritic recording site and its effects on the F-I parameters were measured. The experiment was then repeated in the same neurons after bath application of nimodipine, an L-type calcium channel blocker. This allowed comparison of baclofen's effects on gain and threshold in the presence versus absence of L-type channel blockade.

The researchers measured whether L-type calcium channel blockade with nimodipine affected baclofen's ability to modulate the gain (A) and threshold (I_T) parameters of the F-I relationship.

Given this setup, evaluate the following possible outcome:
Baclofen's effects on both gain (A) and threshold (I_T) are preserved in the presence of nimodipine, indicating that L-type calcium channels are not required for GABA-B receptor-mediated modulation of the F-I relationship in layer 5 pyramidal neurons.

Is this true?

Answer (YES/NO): YES